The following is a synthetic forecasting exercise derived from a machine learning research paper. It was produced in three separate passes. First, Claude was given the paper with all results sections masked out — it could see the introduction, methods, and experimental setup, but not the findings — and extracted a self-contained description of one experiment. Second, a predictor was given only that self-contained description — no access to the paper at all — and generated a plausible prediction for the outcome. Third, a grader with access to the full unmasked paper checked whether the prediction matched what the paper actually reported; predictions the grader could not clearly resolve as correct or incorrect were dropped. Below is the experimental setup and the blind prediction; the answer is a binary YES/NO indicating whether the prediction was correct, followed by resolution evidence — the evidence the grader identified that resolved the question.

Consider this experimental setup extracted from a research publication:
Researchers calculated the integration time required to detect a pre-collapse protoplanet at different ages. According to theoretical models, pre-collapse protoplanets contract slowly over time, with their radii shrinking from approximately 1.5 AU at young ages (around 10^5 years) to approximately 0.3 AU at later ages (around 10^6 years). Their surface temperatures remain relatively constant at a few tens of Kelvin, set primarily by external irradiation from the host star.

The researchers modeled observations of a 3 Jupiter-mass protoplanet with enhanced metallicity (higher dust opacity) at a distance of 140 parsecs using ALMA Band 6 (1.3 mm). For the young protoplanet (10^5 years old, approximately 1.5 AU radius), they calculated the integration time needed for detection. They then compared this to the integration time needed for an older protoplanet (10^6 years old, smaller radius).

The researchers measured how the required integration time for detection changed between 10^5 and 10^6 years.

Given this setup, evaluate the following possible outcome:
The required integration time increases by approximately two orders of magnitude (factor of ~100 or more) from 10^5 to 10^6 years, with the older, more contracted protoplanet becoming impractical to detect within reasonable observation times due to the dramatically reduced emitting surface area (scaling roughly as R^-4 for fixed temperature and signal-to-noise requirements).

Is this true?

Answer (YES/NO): NO